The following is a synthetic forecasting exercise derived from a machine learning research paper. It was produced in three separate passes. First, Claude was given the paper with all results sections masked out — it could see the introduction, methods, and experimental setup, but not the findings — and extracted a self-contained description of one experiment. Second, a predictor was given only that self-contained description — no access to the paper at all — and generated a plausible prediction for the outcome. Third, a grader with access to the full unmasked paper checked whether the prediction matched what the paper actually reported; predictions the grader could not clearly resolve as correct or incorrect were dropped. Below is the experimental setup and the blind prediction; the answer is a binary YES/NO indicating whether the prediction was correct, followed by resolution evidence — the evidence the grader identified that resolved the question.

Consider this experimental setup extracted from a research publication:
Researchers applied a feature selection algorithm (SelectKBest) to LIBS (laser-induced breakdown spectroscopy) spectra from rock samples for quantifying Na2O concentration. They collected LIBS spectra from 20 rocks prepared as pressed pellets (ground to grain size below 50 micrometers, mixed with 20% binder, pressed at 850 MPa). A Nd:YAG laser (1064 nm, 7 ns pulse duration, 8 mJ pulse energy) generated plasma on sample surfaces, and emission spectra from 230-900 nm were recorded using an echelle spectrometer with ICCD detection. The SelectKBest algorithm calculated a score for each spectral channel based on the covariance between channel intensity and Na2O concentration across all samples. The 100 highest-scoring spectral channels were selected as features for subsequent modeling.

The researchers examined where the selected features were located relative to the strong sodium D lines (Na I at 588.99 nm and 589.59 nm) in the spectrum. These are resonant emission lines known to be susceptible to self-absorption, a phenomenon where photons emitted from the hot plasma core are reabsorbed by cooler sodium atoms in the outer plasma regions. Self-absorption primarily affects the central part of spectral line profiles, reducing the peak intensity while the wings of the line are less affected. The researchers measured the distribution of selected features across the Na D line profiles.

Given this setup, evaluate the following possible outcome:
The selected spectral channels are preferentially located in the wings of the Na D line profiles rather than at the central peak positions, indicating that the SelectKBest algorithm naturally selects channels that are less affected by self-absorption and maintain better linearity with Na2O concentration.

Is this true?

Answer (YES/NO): YES